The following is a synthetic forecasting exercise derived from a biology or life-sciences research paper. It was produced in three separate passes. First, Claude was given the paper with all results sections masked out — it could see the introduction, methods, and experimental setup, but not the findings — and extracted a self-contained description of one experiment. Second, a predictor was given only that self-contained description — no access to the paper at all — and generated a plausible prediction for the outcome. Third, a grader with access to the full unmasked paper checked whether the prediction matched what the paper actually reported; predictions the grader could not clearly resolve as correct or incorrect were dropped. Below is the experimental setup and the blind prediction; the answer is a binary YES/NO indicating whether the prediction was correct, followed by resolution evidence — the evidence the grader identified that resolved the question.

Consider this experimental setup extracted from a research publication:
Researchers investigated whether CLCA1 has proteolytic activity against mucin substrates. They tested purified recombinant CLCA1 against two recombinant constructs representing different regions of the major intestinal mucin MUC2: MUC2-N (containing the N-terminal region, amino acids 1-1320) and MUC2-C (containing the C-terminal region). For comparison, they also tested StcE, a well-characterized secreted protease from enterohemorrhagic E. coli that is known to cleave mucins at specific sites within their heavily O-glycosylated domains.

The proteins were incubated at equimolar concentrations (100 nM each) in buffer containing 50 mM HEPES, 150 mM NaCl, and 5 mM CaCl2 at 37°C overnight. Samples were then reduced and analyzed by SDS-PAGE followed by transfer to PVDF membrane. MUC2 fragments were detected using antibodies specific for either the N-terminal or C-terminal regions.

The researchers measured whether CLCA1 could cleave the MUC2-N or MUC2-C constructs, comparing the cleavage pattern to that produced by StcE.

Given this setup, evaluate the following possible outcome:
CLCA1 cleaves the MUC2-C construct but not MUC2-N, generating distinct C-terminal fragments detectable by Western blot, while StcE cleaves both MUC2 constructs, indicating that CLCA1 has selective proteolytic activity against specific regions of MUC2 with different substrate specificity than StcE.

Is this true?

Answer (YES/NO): NO